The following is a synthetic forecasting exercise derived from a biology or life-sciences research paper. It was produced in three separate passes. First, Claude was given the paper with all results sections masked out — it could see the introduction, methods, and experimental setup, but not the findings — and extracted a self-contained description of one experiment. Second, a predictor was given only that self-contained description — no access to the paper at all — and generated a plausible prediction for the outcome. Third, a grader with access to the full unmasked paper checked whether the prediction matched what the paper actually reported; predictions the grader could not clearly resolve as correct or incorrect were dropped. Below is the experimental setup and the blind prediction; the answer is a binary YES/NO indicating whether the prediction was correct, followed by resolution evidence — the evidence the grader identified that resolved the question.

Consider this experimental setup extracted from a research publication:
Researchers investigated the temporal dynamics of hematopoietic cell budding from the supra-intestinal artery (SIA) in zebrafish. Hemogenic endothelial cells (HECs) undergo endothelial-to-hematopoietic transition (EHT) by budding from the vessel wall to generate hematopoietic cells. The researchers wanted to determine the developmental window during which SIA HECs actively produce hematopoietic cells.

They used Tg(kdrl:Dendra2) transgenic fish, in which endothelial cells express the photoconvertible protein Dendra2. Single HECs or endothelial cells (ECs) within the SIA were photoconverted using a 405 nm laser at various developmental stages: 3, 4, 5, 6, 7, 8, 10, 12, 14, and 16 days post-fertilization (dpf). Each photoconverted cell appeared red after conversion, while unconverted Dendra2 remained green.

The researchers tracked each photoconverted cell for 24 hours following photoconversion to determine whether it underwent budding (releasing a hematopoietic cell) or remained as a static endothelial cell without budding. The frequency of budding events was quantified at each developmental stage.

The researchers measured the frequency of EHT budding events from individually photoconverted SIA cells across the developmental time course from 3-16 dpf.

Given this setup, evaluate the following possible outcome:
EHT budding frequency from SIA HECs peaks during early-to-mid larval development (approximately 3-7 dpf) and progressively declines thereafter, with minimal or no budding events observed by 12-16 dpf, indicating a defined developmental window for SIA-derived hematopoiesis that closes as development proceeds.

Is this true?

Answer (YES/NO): NO